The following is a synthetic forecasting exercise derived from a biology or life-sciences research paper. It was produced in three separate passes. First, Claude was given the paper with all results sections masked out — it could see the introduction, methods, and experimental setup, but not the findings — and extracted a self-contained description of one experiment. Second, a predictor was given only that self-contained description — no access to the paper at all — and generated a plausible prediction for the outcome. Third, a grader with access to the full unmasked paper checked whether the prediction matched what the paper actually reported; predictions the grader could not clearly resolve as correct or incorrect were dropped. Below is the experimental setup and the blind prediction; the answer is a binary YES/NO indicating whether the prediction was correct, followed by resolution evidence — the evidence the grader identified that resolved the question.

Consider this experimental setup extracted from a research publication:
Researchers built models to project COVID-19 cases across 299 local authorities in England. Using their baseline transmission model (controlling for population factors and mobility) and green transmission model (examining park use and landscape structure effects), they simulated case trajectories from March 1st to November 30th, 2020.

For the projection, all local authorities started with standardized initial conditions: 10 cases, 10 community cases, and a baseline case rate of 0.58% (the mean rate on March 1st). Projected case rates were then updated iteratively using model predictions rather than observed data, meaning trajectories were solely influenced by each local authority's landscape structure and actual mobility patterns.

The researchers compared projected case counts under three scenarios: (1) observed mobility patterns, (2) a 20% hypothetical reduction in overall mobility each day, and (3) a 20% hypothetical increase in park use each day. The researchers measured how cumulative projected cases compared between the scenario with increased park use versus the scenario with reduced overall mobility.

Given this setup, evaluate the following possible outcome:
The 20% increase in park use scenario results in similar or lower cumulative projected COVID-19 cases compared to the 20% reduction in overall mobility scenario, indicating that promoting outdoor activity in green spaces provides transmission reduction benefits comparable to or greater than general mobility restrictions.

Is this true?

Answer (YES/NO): NO